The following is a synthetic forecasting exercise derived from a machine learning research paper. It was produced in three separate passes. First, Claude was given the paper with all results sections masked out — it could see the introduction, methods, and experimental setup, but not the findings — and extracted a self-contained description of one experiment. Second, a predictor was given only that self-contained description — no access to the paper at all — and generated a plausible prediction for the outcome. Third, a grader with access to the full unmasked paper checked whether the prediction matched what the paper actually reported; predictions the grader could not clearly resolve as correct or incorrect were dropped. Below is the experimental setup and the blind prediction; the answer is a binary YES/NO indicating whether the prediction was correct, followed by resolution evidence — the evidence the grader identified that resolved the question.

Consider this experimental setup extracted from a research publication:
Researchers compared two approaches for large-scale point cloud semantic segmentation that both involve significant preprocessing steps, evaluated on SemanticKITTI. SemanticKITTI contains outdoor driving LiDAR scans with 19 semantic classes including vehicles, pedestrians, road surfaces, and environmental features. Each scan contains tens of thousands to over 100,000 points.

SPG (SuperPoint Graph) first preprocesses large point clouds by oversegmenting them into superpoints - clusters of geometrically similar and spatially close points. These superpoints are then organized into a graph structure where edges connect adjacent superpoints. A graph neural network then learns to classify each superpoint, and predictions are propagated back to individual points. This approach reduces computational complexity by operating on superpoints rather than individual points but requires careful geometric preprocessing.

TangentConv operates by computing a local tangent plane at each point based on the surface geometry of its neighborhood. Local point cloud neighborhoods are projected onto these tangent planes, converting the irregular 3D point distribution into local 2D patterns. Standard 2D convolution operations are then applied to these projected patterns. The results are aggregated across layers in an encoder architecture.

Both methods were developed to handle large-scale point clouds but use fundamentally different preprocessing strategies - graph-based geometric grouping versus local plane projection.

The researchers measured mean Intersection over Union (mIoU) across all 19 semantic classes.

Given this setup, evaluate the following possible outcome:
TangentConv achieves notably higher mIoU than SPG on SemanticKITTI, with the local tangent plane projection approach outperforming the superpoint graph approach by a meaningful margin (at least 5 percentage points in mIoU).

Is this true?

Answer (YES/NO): YES